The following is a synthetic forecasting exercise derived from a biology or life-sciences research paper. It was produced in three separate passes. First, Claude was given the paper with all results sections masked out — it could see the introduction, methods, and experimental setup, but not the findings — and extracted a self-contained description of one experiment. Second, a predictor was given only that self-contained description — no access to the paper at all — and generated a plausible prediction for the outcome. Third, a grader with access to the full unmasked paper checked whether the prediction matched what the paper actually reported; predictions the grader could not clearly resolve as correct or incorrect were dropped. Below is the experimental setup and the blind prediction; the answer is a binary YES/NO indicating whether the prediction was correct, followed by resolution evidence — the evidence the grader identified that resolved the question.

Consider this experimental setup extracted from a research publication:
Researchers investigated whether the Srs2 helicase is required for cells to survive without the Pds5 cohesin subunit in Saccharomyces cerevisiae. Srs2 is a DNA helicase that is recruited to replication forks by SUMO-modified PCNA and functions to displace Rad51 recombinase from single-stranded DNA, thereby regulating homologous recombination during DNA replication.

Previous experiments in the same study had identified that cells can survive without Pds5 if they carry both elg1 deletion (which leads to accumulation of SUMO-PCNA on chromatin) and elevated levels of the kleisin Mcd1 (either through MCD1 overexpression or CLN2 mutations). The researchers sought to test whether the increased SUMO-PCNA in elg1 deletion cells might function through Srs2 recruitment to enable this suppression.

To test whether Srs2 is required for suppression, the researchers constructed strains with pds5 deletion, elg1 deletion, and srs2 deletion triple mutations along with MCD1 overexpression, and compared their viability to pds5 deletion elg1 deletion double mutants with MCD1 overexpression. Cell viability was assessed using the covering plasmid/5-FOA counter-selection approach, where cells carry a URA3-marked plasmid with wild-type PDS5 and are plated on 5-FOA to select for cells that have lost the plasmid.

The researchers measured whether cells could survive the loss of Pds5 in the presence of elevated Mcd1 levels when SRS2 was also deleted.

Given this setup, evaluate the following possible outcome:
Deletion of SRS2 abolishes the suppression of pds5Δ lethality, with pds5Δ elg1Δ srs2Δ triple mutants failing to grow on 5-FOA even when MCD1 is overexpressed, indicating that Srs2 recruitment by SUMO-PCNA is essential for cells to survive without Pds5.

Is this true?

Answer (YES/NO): YES